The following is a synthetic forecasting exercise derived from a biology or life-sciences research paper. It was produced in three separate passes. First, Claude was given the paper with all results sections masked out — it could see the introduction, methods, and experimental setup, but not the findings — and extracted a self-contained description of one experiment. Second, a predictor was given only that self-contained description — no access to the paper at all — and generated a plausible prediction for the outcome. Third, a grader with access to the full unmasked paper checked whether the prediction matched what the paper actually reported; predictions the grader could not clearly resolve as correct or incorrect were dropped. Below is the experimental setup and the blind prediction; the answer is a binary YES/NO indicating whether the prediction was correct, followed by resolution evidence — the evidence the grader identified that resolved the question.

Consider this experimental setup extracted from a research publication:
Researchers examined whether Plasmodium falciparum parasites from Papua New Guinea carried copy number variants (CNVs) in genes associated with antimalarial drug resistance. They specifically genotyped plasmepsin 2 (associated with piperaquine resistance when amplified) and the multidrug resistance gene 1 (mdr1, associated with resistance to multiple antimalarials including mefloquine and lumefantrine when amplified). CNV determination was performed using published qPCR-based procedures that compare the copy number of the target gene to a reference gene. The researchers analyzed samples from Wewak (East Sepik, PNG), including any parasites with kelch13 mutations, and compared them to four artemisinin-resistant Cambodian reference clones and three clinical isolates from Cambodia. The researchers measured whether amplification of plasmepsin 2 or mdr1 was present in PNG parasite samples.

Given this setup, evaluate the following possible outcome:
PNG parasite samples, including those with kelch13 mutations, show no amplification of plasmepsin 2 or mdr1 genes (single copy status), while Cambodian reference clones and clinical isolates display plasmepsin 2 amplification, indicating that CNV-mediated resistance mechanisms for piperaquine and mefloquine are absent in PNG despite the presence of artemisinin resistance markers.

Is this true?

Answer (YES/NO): NO